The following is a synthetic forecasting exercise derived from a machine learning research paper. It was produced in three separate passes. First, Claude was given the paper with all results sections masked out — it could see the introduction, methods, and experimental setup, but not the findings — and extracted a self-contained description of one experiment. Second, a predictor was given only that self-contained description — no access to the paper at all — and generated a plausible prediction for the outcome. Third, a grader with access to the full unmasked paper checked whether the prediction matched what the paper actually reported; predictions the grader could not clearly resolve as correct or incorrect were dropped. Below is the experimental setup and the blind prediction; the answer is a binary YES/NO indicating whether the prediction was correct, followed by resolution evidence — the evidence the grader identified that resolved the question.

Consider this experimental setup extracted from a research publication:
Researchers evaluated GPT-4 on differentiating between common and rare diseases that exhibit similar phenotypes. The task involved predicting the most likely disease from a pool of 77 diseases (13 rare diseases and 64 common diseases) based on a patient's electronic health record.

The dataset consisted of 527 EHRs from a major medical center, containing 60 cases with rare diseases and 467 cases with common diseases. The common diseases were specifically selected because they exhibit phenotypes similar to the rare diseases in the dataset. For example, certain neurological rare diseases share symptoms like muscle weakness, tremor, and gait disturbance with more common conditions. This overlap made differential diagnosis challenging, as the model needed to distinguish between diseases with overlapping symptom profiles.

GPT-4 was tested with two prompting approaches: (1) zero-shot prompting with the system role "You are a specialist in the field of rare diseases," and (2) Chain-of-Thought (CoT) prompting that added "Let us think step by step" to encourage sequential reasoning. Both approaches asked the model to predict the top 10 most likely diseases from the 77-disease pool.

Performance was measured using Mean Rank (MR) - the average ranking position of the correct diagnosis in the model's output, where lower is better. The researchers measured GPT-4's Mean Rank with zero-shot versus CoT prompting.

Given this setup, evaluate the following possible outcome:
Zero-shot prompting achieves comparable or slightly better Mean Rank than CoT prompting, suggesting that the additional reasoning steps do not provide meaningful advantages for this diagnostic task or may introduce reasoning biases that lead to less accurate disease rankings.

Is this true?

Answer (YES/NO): NO